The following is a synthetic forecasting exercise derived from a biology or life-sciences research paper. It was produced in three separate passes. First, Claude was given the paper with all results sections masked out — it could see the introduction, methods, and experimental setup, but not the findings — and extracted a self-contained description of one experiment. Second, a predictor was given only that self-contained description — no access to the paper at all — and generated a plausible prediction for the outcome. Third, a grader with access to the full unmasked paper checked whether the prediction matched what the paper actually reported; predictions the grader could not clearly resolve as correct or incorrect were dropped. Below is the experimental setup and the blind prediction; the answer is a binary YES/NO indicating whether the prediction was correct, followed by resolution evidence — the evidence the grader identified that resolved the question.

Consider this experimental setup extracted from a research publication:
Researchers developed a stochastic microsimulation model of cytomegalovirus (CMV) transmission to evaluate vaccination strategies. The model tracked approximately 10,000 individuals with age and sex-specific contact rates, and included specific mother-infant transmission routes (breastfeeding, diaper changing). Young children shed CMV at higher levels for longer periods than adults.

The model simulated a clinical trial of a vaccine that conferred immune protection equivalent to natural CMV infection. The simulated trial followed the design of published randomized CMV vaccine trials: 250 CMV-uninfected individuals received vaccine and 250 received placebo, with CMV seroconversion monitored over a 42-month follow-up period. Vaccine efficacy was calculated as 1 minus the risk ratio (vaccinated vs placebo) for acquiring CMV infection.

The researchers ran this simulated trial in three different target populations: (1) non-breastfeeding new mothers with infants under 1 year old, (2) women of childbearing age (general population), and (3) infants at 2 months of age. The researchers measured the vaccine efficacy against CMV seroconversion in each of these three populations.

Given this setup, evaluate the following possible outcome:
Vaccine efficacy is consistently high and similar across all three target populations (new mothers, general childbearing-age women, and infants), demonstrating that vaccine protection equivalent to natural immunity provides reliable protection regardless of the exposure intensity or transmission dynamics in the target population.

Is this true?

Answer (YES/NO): NO